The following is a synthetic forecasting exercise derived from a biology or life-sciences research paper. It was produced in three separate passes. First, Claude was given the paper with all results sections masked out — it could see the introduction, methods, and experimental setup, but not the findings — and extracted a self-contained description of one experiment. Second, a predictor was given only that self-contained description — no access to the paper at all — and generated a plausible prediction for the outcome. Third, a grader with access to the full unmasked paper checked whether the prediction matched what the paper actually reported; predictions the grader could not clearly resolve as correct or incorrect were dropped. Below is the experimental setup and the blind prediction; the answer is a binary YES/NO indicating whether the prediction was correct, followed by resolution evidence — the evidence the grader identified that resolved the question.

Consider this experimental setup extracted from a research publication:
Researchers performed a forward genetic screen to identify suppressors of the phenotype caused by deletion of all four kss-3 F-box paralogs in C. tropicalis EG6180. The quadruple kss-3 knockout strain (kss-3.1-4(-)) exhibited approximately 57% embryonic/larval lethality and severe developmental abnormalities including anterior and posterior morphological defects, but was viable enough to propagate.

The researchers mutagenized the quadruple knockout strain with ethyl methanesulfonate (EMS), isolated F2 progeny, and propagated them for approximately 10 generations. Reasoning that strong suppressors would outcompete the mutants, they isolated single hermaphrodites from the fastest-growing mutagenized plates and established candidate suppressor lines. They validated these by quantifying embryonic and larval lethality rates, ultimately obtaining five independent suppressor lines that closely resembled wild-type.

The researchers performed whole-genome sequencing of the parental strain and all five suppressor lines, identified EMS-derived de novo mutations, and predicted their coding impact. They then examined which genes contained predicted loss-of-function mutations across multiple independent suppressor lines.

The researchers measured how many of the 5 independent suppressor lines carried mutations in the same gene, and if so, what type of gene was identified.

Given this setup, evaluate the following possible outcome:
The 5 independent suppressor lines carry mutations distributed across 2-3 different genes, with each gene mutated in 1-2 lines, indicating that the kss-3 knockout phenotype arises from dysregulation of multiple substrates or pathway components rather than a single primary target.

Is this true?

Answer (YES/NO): NO